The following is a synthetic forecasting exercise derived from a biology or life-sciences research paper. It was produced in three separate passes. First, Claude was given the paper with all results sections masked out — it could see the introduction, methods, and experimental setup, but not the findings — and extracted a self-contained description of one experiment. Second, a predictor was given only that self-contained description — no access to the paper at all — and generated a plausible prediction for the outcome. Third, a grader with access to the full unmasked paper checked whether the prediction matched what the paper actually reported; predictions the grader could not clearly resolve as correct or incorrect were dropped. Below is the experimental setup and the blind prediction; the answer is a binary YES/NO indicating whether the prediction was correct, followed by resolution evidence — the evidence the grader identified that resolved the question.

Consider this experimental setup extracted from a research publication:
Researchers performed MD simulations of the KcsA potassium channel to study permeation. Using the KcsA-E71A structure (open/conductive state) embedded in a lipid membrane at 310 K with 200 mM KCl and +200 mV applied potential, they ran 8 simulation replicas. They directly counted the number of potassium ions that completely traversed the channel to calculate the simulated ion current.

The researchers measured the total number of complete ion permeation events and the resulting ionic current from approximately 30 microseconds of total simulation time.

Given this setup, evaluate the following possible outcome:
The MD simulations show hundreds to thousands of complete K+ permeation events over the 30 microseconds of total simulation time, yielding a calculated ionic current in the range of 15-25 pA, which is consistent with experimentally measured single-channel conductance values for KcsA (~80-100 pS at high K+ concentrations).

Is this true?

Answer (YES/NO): NO